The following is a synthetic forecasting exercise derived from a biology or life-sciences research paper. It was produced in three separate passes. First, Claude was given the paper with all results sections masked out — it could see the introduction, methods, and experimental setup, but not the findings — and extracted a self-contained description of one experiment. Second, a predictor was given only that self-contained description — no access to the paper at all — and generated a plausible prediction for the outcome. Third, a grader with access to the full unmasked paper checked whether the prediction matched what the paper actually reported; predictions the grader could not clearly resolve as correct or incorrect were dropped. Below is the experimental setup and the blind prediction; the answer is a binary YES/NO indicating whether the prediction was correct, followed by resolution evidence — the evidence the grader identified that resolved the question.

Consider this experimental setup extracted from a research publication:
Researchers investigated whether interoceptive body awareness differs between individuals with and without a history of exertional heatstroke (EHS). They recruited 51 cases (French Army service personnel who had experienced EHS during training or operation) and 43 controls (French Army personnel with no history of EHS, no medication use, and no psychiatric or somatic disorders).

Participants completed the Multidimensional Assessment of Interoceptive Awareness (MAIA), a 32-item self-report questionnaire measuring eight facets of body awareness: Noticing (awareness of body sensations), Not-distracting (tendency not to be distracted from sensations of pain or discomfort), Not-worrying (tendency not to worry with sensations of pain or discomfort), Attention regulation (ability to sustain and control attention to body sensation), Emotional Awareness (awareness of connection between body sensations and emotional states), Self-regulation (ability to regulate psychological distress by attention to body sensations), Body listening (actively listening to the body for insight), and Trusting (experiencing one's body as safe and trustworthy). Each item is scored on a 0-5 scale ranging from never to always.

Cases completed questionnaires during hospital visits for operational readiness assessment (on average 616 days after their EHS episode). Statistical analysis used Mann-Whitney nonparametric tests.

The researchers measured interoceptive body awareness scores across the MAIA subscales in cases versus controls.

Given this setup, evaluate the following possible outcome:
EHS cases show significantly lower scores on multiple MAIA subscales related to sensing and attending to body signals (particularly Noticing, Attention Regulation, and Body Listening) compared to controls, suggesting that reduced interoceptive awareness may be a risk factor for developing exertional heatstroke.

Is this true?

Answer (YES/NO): YES